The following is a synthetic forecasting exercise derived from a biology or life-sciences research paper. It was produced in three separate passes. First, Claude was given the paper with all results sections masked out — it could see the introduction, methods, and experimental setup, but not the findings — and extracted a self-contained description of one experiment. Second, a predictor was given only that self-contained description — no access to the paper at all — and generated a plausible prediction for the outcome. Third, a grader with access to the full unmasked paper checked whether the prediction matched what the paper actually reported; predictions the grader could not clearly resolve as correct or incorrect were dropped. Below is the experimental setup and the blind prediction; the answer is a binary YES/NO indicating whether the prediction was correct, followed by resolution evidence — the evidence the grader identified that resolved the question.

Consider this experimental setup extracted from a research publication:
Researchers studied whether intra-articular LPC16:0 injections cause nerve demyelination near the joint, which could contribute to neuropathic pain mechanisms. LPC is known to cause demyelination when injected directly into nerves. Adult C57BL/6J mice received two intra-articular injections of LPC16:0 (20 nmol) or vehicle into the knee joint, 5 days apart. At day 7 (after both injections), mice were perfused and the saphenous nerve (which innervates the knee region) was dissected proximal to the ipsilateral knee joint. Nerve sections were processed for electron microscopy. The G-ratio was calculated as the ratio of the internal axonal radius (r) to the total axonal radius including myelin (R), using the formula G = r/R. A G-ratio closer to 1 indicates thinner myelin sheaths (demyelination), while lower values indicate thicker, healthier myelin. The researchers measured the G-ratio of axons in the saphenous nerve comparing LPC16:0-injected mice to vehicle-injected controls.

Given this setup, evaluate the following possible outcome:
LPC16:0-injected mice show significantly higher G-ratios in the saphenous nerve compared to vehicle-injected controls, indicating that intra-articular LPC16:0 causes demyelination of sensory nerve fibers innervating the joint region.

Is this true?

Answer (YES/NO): NO